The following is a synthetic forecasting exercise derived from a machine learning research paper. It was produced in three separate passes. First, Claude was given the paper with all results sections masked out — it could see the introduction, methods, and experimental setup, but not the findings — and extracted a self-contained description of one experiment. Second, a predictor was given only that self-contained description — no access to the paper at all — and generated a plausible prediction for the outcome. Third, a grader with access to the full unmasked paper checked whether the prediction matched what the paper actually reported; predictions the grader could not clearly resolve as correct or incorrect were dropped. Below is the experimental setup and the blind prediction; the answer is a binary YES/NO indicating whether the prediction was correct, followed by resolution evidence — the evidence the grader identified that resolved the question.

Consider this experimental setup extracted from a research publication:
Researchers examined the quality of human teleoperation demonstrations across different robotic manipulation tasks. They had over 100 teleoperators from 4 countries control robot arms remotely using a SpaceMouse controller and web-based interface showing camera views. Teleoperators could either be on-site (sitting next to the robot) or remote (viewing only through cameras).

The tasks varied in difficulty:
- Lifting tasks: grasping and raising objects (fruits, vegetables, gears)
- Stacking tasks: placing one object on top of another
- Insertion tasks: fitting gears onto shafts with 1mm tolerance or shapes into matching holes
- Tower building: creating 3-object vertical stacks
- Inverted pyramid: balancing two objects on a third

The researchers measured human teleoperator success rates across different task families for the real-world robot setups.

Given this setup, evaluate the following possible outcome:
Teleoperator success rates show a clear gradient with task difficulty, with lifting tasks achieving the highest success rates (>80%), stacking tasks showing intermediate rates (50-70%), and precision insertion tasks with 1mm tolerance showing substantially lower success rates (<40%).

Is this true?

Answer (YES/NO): NO